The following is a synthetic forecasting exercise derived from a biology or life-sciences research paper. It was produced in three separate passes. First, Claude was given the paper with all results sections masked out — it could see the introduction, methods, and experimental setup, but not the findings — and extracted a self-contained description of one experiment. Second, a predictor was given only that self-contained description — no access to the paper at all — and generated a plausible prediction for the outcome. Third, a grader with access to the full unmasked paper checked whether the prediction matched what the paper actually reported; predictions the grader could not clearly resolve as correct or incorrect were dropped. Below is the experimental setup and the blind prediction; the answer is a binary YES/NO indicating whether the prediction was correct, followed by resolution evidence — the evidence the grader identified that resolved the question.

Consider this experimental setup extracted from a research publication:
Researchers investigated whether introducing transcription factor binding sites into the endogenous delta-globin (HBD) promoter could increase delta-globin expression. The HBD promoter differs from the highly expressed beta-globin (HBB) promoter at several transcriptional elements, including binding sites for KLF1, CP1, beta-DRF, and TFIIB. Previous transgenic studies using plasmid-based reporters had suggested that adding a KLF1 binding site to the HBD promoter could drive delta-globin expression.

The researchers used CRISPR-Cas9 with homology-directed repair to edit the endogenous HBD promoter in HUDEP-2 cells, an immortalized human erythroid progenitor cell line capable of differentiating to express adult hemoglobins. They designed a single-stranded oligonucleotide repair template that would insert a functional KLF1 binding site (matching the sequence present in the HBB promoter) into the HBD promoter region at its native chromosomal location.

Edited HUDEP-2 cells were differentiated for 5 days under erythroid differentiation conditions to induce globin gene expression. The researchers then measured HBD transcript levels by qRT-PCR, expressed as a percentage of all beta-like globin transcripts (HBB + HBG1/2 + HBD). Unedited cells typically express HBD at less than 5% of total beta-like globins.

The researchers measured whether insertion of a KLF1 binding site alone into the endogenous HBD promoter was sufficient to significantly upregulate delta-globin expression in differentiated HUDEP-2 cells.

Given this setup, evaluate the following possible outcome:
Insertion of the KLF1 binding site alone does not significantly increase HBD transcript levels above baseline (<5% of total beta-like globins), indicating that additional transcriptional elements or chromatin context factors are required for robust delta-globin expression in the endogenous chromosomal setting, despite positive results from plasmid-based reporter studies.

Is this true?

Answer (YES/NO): YES